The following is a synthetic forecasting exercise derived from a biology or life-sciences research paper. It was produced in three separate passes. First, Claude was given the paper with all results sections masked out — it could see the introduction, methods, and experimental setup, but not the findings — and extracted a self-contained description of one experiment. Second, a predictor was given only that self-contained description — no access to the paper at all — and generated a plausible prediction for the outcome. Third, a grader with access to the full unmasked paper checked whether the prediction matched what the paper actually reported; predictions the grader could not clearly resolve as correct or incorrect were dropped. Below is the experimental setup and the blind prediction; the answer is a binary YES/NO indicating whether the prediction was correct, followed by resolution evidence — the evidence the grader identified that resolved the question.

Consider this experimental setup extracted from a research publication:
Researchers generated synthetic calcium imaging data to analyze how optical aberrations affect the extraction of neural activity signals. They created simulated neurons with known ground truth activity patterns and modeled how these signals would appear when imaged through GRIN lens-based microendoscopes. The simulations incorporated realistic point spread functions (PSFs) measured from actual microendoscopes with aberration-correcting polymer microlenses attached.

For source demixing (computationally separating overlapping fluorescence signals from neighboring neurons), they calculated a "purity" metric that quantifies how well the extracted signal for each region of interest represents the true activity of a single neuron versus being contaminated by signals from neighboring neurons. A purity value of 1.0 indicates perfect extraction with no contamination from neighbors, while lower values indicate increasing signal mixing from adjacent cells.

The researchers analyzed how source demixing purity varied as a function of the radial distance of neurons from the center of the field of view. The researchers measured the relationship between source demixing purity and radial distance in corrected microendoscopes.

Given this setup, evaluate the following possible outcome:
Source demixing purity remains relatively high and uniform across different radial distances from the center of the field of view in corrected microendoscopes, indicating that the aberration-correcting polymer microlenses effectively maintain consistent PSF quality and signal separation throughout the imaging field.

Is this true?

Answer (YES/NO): NO